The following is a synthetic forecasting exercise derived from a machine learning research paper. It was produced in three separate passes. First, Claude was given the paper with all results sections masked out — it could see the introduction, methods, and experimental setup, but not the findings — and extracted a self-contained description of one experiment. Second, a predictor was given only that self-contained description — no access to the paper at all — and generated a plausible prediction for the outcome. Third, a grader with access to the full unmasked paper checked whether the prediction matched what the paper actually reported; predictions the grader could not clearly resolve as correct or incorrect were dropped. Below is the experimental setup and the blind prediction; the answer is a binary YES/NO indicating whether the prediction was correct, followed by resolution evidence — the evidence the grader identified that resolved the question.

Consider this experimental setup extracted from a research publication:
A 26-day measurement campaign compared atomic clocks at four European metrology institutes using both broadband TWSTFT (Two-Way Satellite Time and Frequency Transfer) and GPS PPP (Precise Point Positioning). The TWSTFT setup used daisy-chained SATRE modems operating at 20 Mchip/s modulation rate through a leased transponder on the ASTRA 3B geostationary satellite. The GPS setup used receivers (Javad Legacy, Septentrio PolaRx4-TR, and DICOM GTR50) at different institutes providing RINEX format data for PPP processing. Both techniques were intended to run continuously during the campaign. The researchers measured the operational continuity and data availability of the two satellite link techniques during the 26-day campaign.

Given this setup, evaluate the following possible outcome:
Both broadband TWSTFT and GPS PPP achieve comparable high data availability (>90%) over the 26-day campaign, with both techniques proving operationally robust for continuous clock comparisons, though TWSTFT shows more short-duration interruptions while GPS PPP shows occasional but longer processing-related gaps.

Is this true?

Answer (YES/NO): NO